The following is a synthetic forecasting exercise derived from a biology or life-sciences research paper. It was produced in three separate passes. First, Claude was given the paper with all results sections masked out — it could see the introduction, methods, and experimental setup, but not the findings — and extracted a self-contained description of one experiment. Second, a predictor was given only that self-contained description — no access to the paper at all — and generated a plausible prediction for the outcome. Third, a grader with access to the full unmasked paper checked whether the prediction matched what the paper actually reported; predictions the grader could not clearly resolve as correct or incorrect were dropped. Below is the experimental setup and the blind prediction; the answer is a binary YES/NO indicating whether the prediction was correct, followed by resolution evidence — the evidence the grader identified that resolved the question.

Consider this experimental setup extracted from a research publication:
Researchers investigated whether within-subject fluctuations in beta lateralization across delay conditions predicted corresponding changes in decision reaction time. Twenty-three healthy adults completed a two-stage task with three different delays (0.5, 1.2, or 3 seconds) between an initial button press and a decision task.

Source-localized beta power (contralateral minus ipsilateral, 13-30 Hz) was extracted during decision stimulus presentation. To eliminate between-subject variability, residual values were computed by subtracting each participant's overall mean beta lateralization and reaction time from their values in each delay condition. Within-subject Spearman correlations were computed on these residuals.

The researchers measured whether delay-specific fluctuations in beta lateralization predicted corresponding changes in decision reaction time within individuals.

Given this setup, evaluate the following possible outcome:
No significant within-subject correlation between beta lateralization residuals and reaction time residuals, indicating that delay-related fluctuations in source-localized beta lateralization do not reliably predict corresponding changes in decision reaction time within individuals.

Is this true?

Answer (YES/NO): YES